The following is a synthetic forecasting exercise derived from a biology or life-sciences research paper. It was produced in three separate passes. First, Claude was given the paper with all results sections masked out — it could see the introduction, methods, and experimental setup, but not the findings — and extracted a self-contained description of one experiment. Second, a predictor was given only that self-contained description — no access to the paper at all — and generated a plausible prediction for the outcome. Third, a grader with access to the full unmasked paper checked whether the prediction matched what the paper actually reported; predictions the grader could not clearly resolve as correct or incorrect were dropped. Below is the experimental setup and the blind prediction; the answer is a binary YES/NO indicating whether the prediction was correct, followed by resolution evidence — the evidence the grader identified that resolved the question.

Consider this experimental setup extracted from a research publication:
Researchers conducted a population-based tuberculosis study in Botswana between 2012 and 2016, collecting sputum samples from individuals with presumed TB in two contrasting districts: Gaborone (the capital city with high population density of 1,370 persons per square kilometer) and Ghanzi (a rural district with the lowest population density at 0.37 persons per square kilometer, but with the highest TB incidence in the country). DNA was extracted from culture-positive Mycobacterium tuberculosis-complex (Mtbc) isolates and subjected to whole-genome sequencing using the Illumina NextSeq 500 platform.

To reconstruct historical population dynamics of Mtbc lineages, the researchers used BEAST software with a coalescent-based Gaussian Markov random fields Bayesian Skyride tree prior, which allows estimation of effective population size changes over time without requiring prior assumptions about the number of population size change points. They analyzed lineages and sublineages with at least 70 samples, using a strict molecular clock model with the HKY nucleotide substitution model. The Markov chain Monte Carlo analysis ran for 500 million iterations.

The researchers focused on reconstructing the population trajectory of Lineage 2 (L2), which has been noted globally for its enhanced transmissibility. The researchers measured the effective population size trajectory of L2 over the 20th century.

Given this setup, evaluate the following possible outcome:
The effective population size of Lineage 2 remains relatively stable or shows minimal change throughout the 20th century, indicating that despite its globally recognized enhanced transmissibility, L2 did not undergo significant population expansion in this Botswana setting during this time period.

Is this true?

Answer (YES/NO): NO